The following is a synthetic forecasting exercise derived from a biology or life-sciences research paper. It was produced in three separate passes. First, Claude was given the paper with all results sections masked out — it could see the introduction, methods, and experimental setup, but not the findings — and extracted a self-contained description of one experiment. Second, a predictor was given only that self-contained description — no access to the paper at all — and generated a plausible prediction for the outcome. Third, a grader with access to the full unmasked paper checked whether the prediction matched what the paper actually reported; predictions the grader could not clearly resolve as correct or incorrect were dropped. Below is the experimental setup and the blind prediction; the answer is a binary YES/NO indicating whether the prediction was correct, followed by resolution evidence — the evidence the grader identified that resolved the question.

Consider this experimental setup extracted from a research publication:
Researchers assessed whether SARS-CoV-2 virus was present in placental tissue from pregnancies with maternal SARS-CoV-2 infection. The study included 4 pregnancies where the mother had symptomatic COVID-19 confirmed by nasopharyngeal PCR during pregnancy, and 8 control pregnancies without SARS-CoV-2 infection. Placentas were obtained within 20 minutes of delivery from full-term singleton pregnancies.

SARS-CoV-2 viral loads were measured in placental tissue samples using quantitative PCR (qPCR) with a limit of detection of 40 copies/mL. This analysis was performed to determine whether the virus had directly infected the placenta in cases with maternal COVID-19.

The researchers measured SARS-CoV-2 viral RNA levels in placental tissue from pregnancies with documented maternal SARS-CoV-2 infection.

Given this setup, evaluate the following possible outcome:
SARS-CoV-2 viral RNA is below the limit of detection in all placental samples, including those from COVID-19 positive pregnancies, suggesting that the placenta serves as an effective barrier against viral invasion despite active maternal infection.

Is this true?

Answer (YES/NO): YES